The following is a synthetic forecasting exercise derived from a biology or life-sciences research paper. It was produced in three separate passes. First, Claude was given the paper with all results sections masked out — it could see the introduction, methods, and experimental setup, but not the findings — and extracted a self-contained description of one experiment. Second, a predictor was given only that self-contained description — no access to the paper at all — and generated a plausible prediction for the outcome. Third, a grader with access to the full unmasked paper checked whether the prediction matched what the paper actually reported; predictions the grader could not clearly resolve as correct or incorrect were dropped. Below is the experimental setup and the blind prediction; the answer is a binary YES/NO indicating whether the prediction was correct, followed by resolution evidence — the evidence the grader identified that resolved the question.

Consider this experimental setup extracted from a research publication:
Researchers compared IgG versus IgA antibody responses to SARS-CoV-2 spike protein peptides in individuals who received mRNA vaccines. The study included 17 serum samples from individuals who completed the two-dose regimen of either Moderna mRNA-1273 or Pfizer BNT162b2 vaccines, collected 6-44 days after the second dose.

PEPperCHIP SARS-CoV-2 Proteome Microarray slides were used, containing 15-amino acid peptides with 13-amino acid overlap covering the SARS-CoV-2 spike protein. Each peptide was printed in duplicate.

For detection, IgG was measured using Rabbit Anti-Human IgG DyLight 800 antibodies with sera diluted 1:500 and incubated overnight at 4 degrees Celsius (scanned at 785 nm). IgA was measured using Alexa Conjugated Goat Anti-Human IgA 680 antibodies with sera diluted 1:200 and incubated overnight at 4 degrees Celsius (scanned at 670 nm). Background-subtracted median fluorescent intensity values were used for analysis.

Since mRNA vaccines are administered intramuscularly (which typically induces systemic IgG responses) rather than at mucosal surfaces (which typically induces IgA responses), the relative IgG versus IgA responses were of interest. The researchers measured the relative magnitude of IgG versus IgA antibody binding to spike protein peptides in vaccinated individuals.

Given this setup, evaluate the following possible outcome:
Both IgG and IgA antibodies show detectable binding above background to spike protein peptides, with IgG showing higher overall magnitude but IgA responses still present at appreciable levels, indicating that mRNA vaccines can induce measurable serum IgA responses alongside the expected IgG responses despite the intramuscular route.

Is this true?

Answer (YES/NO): NO